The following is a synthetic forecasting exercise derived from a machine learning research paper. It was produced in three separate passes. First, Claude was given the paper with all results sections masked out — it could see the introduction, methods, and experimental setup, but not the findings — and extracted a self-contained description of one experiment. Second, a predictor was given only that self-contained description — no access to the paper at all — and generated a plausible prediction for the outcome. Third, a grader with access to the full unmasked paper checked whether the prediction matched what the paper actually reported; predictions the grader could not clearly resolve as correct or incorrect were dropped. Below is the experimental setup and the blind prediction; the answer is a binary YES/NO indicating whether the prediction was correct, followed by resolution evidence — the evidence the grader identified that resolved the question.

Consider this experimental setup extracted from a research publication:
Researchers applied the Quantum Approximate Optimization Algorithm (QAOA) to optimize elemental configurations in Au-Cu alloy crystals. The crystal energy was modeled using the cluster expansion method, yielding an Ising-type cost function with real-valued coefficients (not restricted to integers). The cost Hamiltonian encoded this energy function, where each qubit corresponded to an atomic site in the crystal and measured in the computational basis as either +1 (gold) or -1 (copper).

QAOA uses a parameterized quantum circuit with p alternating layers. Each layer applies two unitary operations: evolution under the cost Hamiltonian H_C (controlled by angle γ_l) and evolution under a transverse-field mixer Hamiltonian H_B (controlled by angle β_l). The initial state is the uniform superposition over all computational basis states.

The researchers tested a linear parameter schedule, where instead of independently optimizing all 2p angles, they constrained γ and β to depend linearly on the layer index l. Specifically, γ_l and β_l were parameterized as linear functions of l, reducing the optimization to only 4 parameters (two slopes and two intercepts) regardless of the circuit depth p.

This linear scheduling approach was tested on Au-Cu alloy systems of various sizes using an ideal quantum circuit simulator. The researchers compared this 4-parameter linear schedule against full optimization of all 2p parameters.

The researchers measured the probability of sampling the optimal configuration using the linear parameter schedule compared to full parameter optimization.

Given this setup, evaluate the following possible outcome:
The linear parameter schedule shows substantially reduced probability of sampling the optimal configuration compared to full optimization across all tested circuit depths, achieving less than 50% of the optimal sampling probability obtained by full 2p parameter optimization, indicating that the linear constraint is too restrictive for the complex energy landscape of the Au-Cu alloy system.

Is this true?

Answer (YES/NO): NO